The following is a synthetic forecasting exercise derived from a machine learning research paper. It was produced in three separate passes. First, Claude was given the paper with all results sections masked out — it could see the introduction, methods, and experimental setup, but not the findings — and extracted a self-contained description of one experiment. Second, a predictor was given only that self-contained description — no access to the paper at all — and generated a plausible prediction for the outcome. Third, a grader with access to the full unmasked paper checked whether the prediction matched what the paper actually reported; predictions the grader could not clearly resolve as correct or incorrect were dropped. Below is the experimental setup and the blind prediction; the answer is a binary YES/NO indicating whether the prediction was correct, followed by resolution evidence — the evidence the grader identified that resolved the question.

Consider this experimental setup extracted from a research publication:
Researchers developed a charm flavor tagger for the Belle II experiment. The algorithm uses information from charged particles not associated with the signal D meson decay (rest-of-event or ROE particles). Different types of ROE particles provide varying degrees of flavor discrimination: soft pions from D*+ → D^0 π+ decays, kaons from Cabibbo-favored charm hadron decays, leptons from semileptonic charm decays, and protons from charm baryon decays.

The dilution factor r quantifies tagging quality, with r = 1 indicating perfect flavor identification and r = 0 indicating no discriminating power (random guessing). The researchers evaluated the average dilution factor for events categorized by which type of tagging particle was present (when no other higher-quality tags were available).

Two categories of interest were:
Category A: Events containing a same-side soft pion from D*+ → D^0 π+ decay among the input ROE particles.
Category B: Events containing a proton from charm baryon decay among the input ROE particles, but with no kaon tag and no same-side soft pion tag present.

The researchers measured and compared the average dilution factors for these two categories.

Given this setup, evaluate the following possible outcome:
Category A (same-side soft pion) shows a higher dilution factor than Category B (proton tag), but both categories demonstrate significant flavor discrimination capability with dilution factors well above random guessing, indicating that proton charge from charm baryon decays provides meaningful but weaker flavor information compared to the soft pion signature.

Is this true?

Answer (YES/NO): YES